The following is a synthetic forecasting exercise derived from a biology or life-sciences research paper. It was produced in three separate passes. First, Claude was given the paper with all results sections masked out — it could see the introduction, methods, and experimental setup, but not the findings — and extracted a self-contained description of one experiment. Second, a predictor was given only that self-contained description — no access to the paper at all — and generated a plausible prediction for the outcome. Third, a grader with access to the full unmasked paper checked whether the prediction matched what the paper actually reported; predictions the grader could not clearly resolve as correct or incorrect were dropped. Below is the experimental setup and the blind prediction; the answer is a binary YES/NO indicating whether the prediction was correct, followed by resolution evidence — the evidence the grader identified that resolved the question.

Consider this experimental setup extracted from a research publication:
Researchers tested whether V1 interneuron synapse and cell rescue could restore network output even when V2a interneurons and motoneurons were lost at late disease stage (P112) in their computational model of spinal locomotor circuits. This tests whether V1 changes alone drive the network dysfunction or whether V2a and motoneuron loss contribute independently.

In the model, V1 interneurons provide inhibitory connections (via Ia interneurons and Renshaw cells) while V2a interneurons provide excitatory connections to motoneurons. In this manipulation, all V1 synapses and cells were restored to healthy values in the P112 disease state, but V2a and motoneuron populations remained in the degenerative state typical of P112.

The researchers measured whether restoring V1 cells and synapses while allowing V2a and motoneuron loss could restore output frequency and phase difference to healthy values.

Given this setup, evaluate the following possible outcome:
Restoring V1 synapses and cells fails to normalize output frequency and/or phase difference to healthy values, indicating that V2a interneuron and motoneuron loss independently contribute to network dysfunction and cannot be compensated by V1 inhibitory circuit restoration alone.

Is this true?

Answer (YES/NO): NO